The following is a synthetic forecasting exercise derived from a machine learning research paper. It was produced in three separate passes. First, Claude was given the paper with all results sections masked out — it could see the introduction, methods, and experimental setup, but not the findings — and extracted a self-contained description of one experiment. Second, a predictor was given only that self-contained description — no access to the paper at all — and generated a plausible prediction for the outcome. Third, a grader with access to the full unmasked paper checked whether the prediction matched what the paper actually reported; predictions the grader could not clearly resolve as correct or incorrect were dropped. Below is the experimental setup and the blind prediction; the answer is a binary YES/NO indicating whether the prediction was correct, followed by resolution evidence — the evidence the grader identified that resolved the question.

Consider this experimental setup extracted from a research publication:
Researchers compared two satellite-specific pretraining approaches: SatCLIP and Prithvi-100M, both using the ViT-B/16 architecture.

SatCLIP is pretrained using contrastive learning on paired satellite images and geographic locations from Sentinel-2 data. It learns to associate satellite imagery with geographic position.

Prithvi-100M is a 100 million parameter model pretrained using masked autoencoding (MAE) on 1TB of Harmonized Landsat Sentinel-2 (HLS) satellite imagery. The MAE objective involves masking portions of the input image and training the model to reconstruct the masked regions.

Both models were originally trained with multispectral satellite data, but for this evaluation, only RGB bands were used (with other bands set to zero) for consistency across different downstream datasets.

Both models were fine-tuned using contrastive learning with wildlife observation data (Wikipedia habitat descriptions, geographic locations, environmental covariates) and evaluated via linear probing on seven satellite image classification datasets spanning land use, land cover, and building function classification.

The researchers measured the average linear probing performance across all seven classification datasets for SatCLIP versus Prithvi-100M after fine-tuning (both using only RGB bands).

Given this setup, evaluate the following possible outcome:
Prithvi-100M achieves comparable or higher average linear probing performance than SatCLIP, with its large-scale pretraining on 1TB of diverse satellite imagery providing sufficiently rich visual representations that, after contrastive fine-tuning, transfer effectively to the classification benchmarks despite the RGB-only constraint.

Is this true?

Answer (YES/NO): YES